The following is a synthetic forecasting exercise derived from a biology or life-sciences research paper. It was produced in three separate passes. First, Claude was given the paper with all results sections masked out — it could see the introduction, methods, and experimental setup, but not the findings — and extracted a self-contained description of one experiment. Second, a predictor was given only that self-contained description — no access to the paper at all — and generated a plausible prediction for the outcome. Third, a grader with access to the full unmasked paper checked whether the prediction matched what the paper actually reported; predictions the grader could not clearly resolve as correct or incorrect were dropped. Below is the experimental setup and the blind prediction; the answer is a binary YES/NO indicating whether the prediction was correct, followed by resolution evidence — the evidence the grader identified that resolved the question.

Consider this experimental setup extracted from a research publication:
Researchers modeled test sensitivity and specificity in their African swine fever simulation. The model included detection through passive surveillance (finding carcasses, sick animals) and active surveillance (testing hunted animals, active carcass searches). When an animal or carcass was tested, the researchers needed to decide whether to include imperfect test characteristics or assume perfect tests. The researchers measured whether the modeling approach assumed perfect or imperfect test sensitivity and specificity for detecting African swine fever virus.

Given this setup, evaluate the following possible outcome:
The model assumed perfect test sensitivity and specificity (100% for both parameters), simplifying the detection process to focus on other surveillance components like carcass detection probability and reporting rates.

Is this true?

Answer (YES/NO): YES